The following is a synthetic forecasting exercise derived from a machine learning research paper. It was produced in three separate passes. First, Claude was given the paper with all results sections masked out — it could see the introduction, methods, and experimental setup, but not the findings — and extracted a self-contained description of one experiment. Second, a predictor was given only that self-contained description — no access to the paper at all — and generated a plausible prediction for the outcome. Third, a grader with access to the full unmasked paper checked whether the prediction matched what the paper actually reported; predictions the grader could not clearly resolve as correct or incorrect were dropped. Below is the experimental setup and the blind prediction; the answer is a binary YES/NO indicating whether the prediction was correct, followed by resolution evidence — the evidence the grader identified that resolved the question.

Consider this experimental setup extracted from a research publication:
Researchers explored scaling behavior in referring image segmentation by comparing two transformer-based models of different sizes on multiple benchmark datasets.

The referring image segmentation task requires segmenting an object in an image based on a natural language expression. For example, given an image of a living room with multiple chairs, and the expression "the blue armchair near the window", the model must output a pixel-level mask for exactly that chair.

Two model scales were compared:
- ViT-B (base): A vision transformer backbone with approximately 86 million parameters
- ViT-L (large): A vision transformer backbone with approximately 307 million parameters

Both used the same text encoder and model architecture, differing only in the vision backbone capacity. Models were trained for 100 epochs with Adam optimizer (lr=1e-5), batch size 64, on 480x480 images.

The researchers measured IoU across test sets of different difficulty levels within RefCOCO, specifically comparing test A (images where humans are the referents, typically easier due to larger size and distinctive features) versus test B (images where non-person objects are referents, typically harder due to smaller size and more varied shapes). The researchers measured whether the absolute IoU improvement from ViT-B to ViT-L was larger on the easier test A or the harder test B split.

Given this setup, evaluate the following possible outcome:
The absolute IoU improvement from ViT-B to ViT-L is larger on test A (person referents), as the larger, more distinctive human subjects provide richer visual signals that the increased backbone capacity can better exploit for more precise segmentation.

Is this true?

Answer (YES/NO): NO